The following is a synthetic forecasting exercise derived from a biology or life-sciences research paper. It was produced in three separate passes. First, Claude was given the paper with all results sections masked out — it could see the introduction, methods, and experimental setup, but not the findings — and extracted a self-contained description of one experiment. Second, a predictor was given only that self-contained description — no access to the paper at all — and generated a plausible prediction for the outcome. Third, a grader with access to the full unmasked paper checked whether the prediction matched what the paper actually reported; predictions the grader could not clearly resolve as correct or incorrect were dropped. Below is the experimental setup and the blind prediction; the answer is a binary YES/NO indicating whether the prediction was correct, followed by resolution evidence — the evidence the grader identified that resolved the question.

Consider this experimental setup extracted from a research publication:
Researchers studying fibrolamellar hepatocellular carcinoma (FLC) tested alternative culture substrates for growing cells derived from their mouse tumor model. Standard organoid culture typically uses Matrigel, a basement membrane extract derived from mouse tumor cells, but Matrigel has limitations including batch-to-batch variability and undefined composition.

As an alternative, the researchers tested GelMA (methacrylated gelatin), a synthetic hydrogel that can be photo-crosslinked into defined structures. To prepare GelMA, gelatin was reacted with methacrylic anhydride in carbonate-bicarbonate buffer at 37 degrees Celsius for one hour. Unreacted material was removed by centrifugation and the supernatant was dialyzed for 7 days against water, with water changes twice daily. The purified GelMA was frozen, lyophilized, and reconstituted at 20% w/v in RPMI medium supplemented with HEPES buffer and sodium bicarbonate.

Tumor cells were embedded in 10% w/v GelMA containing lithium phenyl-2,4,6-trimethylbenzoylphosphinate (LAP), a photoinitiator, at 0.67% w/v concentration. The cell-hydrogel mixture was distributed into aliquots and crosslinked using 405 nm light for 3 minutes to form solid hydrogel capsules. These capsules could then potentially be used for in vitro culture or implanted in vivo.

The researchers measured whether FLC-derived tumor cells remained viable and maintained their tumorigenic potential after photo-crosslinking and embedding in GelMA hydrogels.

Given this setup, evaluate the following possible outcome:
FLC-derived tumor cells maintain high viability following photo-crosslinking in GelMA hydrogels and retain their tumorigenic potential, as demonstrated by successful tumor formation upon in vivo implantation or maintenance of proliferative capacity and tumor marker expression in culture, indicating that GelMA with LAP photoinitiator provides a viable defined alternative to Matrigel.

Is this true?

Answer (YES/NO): YES